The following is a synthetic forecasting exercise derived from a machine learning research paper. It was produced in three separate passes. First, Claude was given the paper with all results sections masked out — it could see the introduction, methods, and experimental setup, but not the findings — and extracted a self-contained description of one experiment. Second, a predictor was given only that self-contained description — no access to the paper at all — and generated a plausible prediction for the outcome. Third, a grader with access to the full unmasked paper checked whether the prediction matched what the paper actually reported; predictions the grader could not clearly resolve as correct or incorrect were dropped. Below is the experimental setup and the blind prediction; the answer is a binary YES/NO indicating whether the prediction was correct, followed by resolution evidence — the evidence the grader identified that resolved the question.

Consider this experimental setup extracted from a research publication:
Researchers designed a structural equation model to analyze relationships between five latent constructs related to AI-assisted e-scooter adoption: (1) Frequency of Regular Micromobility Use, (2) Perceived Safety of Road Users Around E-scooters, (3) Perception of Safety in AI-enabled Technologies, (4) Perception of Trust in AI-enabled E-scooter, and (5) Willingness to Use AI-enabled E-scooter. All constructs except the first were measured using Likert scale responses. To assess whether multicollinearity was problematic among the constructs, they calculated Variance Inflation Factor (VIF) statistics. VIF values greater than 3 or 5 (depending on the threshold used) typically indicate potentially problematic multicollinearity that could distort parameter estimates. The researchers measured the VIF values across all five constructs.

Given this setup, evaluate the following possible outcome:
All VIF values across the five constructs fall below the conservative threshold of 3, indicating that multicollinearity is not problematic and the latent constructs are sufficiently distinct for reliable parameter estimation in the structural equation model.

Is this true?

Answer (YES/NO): YES